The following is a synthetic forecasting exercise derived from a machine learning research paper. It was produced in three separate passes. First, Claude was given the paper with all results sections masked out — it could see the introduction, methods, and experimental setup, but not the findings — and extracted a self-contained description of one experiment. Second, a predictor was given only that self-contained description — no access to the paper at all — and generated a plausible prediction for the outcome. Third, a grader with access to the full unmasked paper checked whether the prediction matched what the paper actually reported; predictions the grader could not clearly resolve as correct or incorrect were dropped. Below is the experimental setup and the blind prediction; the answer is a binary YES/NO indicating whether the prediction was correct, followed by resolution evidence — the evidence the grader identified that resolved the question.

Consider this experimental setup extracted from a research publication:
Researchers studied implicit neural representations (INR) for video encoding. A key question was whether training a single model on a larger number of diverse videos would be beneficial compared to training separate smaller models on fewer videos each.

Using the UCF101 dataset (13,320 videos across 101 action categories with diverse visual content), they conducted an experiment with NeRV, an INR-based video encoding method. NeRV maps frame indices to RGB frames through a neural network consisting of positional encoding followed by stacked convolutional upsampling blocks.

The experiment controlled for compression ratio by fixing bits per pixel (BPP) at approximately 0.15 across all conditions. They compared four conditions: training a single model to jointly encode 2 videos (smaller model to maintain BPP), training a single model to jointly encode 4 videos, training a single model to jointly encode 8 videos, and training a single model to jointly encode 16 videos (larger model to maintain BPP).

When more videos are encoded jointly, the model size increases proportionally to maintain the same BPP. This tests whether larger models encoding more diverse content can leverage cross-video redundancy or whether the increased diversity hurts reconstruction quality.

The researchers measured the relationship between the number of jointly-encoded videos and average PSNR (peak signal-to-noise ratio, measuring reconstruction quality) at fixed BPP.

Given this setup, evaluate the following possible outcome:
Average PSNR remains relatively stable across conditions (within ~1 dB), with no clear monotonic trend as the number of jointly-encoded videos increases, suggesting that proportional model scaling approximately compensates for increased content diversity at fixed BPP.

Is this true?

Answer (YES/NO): NO